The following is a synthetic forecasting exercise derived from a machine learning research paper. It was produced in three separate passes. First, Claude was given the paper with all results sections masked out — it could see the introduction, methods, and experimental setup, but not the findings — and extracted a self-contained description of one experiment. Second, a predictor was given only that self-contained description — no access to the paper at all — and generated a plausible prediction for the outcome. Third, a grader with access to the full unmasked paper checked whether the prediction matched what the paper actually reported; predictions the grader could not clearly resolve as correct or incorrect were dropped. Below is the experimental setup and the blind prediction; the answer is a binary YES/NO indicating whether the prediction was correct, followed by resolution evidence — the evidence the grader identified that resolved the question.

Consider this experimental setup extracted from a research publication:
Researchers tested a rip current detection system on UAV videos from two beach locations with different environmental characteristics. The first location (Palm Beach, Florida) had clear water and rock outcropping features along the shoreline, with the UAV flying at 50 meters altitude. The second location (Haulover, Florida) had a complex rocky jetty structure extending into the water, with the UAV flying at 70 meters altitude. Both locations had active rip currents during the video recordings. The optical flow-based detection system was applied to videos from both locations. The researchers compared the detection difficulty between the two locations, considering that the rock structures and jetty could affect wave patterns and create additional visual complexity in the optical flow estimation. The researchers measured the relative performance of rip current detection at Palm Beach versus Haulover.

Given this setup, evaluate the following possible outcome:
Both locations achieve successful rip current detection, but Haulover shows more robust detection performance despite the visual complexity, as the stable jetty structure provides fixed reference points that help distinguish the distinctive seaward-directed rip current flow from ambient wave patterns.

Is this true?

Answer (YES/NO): NO